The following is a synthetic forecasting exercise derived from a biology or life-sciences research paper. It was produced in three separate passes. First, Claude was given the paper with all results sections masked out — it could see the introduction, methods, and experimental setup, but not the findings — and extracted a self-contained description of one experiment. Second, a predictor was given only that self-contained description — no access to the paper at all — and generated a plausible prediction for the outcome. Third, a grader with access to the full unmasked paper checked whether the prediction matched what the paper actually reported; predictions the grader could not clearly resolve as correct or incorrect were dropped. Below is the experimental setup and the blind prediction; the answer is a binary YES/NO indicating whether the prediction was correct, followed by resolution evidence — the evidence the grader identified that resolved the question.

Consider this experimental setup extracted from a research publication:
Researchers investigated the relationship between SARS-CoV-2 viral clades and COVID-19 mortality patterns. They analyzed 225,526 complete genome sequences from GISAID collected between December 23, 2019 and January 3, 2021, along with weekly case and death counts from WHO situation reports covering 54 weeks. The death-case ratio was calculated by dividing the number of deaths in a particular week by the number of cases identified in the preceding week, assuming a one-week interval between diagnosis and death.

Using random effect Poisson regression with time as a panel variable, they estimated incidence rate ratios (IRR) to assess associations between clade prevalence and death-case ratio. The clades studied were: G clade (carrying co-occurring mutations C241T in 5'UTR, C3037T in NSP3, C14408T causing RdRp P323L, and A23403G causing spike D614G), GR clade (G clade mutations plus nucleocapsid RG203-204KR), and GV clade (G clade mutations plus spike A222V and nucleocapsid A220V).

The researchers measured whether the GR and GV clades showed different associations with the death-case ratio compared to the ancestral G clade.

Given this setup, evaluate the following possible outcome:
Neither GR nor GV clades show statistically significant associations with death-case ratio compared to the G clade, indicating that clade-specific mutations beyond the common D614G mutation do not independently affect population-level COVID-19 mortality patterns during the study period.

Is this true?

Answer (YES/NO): NO